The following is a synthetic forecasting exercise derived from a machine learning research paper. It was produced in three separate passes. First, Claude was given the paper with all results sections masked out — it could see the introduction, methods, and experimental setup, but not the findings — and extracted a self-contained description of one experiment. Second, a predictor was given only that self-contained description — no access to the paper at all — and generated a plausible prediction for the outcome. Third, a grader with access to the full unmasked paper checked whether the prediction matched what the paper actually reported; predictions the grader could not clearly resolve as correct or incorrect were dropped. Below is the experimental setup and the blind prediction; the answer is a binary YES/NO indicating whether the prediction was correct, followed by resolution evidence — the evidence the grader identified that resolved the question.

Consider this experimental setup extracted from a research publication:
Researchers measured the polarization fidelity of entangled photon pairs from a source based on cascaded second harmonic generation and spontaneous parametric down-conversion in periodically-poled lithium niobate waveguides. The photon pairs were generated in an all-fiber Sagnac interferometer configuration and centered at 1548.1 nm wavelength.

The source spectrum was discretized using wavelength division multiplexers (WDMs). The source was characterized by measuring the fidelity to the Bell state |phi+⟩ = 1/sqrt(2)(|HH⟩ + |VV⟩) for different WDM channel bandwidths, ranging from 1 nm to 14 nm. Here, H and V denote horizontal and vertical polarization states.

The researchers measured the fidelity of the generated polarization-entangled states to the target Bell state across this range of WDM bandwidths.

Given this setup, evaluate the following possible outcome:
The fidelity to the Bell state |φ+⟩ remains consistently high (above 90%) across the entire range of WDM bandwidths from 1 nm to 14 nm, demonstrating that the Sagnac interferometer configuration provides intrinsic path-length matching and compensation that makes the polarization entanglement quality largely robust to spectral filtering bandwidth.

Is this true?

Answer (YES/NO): YES